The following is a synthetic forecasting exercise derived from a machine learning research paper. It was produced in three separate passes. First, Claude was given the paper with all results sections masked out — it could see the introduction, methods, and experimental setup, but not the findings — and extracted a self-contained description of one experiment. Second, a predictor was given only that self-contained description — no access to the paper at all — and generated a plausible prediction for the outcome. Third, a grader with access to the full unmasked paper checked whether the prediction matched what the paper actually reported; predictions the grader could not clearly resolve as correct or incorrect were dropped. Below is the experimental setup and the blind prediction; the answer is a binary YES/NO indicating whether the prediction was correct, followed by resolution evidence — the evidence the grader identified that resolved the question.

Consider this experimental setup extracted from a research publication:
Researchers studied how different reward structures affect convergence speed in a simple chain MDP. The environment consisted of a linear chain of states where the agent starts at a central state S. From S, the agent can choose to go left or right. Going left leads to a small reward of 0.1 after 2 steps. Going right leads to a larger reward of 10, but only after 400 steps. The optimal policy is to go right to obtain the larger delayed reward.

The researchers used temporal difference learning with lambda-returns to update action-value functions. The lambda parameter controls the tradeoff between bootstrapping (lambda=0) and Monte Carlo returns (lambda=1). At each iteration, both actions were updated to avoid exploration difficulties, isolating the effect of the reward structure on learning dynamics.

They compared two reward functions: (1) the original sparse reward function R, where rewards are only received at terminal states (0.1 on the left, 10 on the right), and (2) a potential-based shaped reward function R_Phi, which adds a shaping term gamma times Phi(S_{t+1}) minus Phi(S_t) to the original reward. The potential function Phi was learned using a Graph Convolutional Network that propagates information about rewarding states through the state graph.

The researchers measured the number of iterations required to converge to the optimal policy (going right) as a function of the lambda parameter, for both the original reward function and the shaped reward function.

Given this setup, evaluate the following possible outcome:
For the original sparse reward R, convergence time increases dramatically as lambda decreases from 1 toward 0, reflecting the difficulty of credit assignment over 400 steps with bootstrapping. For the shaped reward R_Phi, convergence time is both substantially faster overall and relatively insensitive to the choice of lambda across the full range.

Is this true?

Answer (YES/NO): NO